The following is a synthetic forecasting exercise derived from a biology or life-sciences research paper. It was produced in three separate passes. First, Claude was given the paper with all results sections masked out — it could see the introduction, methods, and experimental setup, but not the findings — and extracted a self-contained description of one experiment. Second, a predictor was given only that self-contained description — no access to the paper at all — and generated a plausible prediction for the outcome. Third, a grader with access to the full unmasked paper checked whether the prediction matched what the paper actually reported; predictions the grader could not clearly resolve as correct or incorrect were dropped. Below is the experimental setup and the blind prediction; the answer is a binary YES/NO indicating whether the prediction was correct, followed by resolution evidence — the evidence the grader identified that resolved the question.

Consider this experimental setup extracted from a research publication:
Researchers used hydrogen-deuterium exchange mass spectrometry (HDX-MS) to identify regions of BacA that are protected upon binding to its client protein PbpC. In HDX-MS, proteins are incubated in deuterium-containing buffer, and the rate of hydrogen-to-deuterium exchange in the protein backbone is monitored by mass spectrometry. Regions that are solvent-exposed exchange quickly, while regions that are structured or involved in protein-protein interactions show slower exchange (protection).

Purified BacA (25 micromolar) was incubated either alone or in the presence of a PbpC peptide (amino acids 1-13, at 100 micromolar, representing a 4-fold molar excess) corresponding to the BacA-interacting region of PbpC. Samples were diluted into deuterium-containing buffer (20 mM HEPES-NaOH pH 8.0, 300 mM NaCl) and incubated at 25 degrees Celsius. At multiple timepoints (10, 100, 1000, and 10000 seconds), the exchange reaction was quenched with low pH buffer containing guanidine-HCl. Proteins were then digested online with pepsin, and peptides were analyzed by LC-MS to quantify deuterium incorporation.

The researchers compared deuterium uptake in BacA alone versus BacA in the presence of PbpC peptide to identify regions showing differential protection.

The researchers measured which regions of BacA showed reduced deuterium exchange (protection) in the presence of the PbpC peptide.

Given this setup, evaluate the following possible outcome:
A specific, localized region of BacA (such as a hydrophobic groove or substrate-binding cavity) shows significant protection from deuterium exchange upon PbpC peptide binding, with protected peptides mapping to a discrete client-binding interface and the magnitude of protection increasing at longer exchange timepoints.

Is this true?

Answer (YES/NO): NO